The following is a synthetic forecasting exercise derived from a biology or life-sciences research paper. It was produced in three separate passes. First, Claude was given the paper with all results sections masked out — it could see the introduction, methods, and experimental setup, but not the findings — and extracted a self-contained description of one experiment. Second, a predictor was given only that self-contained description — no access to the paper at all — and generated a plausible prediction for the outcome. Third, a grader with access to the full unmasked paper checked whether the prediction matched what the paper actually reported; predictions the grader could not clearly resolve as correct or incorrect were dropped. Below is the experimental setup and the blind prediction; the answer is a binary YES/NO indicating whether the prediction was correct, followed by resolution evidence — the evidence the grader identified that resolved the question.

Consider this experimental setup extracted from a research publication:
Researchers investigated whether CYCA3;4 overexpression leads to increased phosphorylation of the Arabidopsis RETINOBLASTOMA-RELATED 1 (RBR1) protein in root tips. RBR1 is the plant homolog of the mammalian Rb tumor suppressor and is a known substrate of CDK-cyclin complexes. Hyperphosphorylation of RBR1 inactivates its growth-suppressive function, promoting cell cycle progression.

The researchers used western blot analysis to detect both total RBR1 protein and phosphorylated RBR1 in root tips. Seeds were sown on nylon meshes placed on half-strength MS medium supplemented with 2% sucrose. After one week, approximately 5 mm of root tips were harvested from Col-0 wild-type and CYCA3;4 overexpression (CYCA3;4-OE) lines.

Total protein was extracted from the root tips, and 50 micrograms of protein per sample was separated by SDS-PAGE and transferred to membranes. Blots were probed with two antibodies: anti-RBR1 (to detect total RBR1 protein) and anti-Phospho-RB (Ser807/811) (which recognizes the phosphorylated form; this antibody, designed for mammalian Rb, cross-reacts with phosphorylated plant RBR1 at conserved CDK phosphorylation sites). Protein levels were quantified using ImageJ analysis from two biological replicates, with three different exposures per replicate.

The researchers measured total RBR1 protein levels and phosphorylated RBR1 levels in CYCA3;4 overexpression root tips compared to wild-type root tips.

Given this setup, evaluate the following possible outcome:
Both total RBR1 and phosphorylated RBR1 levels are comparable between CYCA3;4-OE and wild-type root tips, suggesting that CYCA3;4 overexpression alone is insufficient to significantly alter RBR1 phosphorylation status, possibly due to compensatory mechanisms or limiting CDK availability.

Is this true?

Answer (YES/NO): NO